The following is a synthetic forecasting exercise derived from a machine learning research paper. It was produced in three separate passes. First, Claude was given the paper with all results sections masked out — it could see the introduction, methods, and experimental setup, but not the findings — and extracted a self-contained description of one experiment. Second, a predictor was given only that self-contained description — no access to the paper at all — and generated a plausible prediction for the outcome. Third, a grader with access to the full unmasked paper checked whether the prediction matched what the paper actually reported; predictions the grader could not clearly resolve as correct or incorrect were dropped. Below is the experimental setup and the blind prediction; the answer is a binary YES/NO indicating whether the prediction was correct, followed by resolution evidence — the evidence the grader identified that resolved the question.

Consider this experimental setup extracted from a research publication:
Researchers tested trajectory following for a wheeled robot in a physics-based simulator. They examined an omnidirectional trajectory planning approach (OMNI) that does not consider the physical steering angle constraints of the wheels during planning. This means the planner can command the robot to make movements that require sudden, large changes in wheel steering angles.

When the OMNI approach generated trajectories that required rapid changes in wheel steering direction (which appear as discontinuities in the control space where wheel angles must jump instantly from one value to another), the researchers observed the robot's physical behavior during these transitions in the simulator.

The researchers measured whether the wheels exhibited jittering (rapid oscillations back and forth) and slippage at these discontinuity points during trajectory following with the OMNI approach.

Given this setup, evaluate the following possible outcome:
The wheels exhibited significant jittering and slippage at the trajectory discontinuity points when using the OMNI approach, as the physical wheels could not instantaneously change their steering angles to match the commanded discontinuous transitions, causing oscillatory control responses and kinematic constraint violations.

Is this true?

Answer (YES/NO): YES